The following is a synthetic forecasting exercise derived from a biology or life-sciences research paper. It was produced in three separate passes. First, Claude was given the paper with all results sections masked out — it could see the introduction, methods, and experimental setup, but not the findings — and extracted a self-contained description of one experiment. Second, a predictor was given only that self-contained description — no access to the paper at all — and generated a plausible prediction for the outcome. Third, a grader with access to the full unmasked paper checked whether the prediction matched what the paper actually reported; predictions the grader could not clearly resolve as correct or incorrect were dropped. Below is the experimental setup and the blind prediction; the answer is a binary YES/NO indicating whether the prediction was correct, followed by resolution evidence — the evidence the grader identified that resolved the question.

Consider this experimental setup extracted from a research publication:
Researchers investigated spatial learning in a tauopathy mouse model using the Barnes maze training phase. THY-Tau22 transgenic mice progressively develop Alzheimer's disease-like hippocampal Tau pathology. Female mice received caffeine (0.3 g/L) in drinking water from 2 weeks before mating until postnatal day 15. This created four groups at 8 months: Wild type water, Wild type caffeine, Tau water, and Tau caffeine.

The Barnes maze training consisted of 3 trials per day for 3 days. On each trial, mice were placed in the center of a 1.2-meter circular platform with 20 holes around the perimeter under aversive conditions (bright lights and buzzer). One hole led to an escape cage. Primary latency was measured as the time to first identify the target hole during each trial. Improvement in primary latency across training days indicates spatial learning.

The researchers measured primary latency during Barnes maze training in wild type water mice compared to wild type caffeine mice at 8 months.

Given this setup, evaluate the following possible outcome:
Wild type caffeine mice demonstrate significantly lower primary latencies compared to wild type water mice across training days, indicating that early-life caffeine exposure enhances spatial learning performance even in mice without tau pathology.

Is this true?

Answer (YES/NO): NO